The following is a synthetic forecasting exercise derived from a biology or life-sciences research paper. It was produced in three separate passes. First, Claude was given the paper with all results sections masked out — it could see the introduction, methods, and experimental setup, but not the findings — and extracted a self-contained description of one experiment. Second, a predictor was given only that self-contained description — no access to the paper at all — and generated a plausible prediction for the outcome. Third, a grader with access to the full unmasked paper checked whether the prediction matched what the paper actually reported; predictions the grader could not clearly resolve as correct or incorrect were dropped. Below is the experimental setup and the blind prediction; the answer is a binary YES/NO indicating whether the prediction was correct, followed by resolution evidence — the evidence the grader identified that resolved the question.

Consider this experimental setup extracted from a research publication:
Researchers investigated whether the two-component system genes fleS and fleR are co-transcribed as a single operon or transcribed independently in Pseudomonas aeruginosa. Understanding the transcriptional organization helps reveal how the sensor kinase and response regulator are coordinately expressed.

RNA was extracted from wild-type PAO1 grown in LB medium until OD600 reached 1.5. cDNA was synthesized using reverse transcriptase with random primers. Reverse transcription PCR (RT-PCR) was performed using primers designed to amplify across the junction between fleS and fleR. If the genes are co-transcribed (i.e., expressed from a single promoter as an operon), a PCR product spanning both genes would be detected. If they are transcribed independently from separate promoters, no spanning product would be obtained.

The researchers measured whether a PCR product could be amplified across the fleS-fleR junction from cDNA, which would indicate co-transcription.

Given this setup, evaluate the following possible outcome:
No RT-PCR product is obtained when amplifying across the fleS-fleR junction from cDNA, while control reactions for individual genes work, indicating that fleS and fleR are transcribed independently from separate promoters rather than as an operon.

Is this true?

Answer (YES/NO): NO